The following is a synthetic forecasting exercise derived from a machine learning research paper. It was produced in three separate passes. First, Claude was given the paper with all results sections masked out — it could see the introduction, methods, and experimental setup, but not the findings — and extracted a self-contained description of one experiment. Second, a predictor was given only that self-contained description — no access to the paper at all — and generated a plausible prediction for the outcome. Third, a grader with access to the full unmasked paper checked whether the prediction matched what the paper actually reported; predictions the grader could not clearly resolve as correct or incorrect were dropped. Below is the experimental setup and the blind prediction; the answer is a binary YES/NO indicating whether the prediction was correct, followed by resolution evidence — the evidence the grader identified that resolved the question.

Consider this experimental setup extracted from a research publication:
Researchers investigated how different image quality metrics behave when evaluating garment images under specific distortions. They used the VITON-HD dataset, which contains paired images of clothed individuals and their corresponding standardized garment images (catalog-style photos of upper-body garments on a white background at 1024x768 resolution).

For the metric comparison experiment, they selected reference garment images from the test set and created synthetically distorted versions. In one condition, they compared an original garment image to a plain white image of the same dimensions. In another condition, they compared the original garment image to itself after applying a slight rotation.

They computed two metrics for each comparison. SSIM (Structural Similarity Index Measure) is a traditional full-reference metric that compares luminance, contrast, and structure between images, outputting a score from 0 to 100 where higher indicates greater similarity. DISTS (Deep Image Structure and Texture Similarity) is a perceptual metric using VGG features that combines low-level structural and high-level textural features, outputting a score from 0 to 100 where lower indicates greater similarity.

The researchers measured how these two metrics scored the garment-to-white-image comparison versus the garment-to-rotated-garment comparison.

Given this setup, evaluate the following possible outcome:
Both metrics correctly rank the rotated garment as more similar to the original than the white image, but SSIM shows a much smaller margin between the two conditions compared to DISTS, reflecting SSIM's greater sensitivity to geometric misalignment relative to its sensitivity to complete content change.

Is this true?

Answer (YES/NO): NO